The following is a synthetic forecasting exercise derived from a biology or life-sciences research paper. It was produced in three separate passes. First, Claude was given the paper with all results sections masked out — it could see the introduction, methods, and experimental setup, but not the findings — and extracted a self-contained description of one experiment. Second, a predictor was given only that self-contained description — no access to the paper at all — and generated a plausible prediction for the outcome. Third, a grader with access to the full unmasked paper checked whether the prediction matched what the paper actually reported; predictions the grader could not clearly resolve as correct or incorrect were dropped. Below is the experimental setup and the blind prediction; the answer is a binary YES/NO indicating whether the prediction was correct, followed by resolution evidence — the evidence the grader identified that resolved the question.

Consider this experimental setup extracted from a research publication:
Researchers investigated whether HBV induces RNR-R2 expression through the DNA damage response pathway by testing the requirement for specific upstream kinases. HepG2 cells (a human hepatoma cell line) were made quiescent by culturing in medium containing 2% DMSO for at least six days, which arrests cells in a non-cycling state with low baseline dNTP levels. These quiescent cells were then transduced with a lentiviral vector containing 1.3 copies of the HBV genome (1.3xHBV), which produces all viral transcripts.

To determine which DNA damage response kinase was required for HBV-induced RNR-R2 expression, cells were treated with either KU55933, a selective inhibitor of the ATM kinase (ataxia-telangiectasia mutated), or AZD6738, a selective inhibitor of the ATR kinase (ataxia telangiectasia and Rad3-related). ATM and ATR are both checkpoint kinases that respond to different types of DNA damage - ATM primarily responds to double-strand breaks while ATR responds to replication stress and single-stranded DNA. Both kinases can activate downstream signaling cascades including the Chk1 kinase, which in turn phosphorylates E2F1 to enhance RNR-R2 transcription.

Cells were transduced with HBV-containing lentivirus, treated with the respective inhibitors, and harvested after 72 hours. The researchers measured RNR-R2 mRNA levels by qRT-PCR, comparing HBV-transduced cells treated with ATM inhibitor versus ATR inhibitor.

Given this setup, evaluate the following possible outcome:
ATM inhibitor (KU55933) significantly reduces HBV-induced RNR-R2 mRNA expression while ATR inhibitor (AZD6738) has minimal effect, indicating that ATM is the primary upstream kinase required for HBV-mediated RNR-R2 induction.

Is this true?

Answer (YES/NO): NO